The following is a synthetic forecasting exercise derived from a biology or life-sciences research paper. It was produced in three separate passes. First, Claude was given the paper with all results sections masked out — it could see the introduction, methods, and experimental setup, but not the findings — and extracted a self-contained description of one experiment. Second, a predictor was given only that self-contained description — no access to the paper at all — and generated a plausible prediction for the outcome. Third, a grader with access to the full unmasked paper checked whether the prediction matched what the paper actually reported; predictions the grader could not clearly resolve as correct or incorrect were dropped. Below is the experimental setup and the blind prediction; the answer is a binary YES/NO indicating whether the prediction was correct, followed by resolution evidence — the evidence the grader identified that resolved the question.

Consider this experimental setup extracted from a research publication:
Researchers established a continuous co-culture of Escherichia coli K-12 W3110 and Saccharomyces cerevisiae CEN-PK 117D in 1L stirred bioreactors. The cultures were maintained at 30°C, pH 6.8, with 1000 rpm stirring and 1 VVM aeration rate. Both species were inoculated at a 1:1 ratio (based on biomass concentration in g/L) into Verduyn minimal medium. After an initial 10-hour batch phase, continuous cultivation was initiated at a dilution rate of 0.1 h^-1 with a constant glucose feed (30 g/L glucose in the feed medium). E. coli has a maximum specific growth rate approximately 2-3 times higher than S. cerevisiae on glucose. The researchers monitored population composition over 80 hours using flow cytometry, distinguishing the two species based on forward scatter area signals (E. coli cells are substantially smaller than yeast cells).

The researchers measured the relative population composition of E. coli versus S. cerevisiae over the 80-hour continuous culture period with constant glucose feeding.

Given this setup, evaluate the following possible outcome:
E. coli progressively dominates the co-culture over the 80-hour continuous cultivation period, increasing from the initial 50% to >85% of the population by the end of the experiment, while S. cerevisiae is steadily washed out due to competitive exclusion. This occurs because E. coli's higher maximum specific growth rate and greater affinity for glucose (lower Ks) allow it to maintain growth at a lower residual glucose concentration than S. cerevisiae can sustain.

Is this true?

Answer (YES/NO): NO